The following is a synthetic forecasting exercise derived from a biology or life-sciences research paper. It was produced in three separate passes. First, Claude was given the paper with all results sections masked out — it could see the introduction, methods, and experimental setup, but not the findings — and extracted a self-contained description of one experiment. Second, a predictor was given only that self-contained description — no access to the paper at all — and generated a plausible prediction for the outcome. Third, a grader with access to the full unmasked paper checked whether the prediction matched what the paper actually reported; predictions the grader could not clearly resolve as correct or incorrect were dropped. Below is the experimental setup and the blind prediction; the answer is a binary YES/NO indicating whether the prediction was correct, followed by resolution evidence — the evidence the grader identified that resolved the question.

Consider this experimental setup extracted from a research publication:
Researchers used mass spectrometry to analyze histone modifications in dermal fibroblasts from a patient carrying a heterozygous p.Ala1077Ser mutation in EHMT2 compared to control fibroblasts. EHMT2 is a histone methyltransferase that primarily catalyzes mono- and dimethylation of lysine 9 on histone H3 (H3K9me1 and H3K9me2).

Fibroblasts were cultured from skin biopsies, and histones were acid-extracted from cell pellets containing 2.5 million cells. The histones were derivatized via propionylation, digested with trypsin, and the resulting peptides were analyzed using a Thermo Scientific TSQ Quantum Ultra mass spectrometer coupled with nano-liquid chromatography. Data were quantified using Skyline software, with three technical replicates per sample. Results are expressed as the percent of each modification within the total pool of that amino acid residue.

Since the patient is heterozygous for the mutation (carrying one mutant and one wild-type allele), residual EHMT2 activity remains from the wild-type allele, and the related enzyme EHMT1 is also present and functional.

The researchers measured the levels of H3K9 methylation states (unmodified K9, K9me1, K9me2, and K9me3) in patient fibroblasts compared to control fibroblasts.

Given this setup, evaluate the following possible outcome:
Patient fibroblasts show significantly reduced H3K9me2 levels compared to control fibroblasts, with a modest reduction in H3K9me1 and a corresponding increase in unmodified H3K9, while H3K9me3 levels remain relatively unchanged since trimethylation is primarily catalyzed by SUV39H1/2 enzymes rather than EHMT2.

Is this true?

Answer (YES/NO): NO